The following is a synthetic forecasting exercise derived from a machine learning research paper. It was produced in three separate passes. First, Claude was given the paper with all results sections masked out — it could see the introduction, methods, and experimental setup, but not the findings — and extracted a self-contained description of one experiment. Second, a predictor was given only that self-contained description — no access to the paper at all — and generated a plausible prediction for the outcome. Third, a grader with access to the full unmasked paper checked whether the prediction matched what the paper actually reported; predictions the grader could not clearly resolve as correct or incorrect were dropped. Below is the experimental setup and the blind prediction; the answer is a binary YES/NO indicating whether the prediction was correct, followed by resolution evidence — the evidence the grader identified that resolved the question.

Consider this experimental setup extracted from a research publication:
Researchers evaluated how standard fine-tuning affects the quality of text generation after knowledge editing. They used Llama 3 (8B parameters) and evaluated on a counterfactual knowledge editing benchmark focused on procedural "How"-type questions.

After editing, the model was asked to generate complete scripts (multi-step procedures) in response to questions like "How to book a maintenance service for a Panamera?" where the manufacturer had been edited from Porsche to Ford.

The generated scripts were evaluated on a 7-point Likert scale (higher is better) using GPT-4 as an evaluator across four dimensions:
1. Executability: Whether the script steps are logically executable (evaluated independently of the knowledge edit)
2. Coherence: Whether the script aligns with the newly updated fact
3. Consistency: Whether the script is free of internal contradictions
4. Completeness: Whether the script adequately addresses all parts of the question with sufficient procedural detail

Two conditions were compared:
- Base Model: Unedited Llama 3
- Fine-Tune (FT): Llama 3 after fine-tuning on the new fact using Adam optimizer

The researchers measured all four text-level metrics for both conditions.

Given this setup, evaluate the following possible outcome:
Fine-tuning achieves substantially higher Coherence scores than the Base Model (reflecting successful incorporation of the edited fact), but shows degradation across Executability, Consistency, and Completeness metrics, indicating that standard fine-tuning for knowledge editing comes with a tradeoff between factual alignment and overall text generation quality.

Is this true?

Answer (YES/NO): NO